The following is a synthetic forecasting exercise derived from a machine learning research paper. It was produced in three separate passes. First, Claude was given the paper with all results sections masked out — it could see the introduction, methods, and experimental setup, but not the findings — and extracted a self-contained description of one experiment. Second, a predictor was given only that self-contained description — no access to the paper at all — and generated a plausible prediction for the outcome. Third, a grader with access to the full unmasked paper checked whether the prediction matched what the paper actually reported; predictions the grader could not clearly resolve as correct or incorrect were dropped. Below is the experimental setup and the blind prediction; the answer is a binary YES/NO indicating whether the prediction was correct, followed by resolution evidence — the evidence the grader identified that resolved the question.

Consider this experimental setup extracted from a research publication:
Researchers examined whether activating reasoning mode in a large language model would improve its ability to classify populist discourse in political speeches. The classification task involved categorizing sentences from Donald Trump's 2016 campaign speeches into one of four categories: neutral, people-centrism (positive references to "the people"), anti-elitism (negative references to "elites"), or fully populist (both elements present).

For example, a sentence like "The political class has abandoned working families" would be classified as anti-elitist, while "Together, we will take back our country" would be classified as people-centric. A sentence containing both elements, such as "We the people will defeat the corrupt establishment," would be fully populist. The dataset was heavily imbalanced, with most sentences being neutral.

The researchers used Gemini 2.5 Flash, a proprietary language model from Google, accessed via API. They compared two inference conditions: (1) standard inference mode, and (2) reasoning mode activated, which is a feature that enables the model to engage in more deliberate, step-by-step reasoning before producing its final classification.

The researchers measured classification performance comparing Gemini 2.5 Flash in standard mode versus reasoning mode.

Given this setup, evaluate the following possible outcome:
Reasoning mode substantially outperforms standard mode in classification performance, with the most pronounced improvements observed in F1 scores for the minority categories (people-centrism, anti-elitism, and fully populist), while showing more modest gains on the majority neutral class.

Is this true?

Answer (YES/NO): NO